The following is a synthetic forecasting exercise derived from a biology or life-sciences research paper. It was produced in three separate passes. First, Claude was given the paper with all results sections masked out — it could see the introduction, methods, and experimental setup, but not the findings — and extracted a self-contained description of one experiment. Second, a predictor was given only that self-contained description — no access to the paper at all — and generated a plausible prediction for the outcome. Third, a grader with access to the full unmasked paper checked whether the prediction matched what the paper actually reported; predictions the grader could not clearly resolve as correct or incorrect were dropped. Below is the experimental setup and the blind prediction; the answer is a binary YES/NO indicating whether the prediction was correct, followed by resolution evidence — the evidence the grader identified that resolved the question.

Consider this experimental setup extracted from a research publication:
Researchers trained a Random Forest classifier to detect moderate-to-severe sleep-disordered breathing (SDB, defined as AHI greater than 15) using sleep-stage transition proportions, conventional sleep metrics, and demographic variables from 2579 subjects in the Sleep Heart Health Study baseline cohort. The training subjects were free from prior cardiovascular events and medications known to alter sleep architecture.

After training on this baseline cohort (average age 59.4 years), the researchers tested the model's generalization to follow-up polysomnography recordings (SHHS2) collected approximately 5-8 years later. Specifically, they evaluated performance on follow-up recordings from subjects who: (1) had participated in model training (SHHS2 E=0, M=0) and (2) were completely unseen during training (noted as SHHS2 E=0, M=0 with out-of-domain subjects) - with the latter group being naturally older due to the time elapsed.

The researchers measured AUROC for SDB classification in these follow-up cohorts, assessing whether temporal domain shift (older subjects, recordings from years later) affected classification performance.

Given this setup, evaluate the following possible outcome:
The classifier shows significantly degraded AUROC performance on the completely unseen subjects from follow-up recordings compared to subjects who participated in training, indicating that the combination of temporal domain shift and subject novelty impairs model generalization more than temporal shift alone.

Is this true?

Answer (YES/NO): NO